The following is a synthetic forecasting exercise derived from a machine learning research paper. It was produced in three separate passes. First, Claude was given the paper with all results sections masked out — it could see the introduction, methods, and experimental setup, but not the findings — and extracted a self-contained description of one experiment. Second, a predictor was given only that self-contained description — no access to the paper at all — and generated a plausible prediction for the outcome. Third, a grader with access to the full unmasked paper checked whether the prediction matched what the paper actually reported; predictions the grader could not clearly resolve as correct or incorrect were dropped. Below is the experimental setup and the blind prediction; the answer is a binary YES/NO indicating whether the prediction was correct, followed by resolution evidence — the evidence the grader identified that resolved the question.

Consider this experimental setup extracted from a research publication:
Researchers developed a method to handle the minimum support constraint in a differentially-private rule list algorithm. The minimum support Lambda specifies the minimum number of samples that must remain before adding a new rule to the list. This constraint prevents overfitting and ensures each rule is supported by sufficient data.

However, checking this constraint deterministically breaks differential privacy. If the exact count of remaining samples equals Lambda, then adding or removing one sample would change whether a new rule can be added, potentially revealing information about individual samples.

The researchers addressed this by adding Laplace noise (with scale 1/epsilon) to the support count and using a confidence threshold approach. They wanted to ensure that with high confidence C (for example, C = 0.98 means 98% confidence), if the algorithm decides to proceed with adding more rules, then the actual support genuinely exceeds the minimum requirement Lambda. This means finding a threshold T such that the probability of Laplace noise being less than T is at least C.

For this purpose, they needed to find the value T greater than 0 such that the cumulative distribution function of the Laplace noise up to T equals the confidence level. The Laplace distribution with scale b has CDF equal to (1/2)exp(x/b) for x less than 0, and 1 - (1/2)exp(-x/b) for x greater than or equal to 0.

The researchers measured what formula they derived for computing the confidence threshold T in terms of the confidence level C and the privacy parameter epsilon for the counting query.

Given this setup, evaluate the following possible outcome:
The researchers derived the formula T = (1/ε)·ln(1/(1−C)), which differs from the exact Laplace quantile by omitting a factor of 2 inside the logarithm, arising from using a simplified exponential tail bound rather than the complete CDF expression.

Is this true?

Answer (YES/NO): NO